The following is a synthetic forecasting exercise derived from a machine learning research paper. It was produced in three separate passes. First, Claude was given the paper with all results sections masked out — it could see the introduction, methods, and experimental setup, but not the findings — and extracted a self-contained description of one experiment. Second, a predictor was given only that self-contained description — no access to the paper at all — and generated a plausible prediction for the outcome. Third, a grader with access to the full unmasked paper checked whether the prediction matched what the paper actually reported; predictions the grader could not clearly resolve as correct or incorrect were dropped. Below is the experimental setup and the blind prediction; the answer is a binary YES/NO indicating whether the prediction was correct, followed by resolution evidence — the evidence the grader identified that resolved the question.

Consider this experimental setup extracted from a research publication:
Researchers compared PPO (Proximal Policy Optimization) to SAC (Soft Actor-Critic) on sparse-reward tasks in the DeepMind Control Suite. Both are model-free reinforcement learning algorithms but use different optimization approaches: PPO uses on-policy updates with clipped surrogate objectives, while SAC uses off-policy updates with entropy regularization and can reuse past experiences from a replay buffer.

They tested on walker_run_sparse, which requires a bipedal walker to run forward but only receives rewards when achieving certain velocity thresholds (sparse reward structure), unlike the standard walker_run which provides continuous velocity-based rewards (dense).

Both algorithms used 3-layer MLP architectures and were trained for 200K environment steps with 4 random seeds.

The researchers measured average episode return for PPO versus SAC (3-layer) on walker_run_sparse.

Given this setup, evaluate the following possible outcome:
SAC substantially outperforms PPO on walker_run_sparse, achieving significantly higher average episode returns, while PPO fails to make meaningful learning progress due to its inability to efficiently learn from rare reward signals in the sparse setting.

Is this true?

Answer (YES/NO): YES